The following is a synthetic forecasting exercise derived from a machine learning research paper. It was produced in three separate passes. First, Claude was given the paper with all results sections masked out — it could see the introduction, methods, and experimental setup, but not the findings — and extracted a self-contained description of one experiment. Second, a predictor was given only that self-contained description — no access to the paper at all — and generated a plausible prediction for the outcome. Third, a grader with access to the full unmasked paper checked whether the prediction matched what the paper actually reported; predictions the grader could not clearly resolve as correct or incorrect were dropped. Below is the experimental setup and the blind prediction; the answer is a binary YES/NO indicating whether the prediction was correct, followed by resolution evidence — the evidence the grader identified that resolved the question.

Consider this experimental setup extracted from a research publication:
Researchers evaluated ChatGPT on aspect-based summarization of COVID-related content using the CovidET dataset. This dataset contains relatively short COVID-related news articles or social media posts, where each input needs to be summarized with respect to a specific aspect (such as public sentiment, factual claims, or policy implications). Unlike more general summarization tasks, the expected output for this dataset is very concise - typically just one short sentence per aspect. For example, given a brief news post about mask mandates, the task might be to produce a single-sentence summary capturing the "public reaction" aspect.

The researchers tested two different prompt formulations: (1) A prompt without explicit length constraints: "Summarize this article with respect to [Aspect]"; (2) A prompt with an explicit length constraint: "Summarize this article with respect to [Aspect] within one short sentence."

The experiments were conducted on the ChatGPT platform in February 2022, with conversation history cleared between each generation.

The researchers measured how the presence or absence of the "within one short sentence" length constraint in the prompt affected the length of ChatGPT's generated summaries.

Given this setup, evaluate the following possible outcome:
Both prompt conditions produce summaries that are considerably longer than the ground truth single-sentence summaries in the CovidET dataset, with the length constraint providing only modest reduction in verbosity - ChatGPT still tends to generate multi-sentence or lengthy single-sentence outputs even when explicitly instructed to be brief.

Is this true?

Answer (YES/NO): NO